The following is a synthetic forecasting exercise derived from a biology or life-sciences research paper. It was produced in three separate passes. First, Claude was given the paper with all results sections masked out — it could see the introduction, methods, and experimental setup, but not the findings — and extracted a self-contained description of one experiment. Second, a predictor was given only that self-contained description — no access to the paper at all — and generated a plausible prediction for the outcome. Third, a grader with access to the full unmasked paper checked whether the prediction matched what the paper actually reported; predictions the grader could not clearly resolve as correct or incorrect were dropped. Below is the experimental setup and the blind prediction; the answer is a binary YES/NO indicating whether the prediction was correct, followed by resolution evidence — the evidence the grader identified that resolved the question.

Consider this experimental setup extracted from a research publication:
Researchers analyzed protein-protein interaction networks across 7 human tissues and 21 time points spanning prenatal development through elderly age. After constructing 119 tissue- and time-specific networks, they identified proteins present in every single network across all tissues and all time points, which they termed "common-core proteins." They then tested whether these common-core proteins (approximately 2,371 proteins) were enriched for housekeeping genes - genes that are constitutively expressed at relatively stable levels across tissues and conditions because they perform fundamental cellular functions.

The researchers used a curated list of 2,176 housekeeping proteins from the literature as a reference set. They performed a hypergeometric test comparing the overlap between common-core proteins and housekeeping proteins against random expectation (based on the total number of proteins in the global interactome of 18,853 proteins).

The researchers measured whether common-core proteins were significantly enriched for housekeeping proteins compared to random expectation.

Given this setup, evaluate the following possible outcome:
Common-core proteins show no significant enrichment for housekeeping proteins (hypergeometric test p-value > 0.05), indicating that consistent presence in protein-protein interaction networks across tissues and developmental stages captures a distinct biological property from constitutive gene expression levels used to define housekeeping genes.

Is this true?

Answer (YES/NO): NO